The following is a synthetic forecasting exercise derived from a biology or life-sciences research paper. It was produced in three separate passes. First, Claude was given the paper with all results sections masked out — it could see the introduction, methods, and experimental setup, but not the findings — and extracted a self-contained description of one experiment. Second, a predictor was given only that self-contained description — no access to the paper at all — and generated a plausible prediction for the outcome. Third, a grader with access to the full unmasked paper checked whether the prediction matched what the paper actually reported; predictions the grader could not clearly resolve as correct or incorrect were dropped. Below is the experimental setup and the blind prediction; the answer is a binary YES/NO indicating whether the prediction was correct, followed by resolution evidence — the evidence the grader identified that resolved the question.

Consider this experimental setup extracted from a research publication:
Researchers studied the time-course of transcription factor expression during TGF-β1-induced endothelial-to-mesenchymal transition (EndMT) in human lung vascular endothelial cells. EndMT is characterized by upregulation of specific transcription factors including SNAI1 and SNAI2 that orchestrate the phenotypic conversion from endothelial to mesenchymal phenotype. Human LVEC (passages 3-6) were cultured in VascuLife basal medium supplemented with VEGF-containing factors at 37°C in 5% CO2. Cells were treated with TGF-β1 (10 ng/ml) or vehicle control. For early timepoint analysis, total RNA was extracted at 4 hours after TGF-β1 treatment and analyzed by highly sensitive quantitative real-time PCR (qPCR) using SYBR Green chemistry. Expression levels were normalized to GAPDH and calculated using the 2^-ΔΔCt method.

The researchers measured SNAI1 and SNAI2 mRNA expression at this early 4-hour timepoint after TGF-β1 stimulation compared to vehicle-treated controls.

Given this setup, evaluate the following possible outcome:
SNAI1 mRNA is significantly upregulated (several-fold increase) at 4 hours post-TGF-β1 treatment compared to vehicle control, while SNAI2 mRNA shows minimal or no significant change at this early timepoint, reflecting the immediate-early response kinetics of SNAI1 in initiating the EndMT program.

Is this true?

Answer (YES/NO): YES